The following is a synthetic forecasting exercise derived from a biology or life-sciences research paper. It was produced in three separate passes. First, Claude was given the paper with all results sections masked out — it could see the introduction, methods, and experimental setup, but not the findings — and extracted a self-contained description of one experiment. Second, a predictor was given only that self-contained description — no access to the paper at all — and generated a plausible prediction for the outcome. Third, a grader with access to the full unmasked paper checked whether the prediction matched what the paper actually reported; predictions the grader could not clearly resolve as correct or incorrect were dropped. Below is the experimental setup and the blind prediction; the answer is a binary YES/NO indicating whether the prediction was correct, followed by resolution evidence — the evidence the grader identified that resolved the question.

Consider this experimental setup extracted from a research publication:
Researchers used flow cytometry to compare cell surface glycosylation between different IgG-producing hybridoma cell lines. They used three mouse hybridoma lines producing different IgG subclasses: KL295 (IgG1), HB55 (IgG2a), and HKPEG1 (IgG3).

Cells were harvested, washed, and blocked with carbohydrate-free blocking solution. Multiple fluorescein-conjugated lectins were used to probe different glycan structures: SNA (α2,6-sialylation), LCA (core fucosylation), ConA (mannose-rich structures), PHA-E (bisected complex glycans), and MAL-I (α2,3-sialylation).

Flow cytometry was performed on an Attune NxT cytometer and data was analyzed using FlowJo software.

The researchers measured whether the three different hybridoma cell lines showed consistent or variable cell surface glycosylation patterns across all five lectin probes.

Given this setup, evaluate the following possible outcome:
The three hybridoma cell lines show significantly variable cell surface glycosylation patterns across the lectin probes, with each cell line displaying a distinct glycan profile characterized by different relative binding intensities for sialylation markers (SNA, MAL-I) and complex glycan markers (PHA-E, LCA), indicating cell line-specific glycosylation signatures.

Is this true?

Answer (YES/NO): NO